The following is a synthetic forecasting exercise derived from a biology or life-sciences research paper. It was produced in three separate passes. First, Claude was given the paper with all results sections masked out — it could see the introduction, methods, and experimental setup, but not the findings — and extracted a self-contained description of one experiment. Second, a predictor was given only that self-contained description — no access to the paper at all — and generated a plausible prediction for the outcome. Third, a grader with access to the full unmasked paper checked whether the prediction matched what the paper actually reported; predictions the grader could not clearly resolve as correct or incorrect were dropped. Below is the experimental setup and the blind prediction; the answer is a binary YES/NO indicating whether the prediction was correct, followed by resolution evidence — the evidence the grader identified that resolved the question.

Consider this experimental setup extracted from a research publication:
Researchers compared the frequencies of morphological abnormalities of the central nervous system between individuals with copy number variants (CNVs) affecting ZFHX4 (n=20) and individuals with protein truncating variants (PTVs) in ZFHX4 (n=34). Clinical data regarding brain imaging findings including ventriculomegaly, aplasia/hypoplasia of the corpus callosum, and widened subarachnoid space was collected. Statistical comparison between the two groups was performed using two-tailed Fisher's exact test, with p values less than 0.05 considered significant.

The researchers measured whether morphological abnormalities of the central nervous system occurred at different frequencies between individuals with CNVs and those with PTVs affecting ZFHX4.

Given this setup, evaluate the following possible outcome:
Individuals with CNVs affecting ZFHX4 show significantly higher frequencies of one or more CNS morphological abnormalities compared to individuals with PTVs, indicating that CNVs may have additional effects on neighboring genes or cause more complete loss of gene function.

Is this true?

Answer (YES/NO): YES